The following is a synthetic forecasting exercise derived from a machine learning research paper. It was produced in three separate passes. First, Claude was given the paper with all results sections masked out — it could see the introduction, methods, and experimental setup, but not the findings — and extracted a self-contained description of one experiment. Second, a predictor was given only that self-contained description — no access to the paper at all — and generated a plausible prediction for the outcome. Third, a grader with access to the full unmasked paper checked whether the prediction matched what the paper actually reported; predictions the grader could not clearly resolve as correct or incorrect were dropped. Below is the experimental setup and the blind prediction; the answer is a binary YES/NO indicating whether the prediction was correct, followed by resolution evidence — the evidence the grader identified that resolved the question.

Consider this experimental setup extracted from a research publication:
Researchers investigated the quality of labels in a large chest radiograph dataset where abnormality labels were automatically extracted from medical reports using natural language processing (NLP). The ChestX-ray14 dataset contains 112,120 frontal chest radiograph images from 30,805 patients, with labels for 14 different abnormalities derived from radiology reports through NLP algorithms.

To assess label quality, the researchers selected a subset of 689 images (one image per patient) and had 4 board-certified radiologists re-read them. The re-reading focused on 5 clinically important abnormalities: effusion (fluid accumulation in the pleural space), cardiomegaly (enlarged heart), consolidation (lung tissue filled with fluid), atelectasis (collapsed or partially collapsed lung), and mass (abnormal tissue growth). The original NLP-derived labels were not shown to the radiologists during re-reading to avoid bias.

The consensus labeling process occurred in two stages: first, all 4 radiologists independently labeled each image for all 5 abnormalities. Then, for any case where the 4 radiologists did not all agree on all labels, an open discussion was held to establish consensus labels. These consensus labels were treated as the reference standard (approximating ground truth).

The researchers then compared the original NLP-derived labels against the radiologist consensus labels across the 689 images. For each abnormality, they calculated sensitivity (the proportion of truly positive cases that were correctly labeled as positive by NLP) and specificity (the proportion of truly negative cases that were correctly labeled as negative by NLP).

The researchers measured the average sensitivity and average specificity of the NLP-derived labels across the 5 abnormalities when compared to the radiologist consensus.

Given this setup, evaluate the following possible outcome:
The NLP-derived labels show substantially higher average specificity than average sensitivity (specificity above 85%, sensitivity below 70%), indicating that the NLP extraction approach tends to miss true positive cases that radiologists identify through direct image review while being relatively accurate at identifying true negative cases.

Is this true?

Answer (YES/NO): YES